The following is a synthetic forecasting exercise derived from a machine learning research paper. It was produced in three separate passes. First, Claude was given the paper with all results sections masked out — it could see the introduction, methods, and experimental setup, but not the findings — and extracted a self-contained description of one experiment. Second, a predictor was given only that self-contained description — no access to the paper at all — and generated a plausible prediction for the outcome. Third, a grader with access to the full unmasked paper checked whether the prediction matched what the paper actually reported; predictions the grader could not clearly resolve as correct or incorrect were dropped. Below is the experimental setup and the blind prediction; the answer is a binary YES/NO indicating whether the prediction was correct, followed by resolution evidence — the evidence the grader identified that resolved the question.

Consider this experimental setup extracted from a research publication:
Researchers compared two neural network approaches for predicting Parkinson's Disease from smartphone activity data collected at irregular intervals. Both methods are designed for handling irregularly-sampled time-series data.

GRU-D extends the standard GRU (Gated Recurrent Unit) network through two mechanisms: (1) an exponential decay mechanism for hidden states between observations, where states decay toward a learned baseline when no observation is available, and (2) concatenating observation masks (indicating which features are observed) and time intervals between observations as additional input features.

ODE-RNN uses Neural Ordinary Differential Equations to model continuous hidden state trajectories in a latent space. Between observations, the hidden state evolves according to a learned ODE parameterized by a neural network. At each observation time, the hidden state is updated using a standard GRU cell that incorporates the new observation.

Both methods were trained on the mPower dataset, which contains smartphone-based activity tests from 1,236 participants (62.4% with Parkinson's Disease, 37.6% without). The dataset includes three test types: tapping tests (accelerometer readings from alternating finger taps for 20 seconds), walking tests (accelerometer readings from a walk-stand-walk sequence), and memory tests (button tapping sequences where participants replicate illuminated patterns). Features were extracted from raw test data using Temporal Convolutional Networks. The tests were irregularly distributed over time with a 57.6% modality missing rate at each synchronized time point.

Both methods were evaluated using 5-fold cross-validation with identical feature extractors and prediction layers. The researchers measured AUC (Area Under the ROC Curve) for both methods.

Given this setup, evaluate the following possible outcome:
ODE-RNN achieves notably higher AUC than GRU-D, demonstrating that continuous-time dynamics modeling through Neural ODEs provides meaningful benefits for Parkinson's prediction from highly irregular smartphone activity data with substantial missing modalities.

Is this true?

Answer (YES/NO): NO